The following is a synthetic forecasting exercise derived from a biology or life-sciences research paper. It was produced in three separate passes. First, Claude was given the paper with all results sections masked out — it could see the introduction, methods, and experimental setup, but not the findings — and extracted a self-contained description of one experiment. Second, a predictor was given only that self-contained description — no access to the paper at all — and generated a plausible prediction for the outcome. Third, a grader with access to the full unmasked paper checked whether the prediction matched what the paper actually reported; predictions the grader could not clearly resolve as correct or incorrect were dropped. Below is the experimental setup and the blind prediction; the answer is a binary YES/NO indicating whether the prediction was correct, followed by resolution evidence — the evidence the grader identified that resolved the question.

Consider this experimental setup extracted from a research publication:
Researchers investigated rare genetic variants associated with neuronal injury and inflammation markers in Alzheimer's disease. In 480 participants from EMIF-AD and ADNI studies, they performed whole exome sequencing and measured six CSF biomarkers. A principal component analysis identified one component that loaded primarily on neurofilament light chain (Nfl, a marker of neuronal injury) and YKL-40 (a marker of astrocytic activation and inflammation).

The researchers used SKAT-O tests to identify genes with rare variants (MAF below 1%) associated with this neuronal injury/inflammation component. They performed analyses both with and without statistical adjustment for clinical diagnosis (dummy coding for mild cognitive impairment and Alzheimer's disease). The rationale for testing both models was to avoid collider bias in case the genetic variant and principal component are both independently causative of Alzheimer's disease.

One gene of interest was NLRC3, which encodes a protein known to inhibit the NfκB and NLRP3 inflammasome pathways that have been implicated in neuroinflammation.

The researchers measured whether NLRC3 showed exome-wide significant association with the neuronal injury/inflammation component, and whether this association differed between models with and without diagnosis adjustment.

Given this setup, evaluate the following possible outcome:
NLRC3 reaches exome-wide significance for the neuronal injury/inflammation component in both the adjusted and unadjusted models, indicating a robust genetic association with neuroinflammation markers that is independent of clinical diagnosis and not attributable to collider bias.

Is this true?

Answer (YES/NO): NO